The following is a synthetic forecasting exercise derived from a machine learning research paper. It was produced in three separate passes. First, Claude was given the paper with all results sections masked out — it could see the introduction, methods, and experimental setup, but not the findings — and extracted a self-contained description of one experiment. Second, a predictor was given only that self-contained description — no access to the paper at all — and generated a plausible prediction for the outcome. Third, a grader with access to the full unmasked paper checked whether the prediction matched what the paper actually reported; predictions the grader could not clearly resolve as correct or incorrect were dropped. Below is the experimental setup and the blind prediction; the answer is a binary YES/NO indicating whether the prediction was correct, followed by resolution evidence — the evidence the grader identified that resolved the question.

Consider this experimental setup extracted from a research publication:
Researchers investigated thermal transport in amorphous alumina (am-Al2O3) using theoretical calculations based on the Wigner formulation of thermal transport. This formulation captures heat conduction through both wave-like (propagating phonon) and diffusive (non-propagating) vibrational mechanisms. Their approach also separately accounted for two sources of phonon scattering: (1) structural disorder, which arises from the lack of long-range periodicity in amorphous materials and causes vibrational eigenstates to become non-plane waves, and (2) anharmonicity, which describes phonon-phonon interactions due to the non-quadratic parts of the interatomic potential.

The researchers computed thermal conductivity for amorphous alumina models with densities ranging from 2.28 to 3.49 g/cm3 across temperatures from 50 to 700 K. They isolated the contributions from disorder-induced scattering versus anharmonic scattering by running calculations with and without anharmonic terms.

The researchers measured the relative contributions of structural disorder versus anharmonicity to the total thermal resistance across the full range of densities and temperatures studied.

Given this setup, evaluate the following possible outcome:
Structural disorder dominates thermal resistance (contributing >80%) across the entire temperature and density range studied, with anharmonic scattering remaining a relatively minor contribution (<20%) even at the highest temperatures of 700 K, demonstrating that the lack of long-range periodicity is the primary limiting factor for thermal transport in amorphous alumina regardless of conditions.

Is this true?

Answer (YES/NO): YES